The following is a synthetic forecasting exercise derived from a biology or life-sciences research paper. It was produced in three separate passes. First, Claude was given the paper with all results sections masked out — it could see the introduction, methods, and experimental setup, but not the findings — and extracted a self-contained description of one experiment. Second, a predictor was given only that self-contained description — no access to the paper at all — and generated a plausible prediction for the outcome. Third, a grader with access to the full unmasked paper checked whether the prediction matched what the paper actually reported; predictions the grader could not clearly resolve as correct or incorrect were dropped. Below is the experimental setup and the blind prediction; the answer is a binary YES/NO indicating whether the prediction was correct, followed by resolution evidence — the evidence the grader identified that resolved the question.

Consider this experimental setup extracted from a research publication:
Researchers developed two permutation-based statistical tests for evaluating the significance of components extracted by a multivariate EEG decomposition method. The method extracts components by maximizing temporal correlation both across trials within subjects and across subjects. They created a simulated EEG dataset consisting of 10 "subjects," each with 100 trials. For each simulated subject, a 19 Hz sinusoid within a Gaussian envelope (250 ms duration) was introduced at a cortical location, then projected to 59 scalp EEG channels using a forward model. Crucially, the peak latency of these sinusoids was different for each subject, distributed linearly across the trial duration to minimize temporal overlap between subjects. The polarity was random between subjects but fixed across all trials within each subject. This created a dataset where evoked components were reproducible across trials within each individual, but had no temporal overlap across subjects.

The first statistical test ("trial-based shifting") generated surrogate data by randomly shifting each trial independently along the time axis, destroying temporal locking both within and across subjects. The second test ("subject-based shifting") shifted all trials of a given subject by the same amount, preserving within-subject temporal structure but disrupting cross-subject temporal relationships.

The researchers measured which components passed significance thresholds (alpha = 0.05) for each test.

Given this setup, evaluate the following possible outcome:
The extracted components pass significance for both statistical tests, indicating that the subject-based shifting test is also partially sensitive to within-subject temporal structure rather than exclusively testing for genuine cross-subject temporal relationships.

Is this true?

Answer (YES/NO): NO